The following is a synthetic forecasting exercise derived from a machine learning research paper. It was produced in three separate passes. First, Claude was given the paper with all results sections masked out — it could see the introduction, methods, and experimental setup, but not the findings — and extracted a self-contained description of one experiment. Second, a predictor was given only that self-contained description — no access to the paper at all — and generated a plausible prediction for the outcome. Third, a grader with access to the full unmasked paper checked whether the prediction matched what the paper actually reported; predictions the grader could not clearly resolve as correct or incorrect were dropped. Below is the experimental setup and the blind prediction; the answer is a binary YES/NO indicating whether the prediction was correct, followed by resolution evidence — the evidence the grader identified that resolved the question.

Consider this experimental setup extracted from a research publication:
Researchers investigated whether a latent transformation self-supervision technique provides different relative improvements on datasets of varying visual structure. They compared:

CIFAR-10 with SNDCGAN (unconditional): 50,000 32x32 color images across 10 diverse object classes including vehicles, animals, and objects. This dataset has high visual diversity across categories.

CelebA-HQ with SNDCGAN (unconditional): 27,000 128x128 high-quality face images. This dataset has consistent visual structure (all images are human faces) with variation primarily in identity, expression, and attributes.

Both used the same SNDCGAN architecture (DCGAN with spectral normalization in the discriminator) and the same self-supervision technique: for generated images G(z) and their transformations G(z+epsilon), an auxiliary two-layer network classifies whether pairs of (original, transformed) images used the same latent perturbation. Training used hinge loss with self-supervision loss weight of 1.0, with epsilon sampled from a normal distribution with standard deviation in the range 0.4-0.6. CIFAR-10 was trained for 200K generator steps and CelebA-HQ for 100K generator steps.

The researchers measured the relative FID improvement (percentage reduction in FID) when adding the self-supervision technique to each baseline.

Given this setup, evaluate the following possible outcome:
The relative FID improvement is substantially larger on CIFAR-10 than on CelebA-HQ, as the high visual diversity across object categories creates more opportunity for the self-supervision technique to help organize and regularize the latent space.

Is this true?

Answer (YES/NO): NO